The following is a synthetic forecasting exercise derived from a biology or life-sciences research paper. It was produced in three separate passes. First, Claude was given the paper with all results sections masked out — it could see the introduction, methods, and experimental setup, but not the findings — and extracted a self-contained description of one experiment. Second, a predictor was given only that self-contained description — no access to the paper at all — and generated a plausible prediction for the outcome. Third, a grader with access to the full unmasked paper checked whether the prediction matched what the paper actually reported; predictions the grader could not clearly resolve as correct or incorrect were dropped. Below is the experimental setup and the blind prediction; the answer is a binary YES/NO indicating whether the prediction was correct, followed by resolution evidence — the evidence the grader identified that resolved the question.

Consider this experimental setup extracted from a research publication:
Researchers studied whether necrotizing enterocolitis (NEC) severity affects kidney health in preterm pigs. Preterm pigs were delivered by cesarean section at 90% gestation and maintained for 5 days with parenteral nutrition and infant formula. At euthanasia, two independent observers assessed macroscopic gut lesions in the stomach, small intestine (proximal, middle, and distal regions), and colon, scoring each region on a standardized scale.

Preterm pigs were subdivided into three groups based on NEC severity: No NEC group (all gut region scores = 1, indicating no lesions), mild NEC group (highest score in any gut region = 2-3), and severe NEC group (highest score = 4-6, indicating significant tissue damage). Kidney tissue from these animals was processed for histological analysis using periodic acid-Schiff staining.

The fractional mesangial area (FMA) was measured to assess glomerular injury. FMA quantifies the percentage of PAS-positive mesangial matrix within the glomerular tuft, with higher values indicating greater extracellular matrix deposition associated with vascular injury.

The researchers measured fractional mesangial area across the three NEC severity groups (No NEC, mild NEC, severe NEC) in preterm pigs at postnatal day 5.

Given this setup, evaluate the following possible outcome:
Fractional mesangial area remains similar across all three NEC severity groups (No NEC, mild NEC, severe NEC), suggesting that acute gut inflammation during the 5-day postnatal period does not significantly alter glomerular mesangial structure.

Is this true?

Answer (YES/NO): YES